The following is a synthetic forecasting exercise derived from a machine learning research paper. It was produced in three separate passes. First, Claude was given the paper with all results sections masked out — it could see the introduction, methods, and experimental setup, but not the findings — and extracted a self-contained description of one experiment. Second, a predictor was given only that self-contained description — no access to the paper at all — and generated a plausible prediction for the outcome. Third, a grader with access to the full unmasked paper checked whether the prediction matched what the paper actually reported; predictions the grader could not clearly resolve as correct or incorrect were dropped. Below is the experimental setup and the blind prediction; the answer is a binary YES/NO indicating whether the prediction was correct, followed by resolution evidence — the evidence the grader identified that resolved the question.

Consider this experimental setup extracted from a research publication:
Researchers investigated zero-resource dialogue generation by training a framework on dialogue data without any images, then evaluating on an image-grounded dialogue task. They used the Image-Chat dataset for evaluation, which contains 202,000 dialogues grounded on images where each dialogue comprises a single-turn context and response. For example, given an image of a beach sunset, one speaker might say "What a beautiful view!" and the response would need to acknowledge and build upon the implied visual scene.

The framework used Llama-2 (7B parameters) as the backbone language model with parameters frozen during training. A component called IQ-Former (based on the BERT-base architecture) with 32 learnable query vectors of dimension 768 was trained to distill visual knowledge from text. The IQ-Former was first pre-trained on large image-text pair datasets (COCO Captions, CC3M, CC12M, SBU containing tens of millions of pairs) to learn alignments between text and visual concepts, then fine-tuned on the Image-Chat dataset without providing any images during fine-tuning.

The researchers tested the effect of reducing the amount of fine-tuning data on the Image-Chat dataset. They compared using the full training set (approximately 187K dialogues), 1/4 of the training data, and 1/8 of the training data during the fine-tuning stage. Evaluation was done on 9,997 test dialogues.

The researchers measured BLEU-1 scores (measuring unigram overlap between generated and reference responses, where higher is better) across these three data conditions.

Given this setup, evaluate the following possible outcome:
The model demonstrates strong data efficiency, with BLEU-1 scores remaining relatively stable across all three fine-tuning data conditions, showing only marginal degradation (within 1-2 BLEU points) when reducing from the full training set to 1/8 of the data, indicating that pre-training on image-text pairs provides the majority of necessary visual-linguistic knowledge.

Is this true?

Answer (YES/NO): YES